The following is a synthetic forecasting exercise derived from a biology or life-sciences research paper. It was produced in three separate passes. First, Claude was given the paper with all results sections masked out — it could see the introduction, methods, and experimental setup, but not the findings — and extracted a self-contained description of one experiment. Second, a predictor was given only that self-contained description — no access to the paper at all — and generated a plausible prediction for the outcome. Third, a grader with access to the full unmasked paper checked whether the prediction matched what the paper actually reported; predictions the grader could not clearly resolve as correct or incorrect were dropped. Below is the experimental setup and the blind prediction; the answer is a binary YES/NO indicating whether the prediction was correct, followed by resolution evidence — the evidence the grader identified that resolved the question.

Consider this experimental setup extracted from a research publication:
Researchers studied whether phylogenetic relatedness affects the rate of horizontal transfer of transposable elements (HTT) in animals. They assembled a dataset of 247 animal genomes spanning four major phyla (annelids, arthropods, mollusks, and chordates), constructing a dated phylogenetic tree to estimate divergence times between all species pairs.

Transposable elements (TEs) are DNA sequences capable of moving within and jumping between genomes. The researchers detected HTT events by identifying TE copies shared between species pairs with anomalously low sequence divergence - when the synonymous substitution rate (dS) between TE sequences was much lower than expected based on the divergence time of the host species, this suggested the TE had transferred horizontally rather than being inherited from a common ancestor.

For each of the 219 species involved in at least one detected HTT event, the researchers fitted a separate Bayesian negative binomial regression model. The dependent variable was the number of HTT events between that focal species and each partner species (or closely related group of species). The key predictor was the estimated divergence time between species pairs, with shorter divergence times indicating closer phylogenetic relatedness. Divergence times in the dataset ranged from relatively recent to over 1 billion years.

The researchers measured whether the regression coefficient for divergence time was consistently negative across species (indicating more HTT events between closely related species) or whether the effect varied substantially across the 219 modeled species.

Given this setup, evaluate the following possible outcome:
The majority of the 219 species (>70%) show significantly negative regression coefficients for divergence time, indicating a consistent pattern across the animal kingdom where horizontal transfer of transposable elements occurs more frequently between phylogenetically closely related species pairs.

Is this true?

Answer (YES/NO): YES